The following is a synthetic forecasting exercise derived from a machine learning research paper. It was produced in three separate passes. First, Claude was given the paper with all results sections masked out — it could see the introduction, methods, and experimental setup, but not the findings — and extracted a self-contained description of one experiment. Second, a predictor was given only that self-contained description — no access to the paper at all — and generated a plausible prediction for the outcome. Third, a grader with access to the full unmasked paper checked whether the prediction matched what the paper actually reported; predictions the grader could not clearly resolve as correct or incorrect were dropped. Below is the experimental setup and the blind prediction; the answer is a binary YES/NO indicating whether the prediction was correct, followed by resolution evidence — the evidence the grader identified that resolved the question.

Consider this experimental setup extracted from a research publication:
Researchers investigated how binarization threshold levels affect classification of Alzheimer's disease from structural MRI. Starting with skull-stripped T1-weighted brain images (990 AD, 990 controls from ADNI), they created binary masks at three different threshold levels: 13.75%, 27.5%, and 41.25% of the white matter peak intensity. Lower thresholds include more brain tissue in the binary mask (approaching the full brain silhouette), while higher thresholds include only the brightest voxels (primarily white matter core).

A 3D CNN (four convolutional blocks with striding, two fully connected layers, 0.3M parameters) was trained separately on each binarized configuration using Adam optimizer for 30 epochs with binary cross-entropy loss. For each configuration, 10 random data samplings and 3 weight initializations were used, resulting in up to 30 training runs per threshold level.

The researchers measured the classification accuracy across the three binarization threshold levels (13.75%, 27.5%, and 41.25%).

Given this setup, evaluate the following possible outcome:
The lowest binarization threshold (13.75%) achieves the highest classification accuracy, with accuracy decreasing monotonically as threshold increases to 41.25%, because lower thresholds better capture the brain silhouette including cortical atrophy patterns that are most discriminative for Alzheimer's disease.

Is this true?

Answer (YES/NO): NO